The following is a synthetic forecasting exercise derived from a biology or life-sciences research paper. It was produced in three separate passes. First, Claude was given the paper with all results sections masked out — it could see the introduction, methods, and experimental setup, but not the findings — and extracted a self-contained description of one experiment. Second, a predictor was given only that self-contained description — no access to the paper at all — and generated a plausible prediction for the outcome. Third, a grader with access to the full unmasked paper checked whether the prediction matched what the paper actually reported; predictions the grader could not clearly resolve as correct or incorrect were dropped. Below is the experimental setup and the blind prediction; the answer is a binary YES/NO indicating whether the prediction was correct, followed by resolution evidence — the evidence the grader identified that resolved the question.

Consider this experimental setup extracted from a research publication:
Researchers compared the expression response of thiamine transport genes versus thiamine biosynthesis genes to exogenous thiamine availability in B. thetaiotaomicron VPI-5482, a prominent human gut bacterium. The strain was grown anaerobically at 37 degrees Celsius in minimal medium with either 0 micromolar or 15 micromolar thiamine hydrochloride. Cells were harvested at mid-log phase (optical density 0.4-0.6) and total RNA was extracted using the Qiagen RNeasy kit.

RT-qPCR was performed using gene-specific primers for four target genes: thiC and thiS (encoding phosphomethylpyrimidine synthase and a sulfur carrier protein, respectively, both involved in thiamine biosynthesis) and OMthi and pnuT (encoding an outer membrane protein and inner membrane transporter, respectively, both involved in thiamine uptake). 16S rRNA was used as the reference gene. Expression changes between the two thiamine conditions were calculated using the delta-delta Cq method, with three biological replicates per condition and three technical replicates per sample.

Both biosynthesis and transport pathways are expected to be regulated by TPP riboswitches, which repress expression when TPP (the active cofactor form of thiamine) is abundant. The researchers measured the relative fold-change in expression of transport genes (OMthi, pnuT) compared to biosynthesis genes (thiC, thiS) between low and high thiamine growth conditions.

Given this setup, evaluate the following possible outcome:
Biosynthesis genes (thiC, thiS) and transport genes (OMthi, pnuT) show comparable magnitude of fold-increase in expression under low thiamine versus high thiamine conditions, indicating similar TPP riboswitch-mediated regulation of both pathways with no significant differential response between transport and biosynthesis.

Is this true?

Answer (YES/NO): NO